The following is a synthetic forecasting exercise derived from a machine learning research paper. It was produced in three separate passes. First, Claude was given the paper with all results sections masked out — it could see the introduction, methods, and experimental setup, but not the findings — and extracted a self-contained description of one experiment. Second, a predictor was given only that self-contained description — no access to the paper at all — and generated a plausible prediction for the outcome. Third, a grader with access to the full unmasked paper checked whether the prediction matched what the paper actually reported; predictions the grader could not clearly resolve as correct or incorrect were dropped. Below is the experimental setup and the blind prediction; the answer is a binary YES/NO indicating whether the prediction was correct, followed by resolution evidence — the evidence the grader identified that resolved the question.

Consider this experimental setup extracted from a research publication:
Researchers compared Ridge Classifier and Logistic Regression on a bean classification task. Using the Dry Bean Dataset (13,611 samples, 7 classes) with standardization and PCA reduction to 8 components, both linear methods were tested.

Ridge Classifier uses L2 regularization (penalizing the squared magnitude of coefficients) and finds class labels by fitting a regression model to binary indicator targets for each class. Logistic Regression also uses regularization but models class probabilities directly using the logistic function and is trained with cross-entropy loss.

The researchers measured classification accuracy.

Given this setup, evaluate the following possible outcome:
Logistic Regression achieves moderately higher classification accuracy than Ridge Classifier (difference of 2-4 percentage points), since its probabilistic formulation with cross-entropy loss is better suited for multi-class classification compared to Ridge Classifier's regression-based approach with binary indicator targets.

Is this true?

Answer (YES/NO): NO